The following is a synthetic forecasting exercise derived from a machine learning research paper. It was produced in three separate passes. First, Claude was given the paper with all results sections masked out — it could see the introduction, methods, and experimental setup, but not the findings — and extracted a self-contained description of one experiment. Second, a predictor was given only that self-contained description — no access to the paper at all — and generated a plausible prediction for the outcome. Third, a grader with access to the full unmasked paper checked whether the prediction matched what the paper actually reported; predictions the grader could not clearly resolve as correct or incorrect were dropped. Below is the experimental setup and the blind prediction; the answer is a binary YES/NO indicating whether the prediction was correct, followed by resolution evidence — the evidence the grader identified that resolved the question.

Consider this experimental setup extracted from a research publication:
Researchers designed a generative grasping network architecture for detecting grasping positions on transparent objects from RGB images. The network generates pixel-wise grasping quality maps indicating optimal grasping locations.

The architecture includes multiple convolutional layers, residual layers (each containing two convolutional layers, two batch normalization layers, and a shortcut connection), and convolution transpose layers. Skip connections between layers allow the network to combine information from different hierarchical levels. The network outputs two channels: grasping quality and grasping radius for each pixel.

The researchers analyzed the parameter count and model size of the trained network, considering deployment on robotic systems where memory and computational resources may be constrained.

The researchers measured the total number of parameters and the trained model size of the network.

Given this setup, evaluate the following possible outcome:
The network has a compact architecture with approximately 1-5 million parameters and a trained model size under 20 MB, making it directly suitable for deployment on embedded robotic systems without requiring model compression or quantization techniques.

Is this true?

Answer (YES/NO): YES